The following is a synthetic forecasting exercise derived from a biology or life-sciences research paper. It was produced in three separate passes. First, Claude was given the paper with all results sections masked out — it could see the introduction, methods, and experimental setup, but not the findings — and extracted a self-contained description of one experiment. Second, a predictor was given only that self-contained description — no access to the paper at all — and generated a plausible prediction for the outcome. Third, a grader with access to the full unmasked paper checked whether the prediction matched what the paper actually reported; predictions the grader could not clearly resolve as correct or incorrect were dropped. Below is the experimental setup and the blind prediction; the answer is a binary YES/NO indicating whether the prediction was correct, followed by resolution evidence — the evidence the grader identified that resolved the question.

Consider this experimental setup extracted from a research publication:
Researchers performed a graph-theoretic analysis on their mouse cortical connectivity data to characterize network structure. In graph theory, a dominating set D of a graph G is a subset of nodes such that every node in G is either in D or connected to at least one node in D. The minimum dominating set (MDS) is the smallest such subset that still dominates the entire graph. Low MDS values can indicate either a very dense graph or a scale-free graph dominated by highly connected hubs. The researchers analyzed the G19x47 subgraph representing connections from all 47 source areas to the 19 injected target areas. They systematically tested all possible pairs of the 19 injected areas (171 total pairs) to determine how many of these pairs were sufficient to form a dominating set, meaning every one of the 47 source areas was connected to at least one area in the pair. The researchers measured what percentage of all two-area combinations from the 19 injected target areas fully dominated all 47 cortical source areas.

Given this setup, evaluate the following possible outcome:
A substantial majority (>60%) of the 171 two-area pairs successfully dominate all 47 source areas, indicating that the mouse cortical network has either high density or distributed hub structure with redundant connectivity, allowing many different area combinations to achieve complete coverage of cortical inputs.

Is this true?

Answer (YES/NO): YES